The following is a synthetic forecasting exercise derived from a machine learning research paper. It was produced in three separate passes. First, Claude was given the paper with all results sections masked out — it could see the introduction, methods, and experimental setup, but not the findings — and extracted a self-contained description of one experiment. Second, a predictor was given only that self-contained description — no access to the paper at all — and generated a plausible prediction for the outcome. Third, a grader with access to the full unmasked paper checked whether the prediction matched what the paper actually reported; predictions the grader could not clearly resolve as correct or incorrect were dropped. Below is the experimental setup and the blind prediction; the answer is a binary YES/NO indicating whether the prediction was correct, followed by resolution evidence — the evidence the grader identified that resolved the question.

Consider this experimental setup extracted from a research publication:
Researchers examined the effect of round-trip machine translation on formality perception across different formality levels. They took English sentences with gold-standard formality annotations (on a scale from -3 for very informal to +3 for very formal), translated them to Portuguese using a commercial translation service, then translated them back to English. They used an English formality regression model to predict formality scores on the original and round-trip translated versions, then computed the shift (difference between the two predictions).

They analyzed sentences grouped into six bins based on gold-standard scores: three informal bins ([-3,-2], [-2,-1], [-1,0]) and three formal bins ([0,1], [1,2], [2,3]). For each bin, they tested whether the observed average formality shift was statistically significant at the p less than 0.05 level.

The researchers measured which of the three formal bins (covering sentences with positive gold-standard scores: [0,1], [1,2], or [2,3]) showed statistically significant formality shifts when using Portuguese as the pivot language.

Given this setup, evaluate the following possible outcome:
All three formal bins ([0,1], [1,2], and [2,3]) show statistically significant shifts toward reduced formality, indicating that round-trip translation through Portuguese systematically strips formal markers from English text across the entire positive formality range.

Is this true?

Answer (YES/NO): NO